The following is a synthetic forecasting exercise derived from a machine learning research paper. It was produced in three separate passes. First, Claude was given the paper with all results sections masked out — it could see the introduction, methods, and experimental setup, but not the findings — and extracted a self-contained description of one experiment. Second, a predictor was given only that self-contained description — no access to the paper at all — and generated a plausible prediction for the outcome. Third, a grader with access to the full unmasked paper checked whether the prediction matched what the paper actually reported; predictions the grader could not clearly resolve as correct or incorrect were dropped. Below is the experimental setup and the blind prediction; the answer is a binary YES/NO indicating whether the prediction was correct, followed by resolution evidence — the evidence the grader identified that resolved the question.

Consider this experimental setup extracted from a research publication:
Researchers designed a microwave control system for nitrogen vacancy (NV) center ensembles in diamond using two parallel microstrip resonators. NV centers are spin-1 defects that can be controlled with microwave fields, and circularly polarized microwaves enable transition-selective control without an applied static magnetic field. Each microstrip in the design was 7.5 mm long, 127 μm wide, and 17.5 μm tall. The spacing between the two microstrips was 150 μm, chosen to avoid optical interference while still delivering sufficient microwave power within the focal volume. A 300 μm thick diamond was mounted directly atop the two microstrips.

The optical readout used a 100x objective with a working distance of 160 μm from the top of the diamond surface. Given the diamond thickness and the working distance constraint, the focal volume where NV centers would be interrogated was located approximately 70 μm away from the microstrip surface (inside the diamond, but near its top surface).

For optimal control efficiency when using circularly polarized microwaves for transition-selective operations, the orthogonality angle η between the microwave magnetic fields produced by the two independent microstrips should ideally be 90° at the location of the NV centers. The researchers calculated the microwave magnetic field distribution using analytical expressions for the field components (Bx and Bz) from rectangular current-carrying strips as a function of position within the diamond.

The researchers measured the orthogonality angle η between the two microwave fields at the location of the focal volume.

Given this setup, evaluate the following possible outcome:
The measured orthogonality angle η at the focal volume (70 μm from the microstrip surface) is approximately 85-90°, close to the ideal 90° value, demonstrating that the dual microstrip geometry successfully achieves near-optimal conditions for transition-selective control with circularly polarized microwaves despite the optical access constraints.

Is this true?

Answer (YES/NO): NO